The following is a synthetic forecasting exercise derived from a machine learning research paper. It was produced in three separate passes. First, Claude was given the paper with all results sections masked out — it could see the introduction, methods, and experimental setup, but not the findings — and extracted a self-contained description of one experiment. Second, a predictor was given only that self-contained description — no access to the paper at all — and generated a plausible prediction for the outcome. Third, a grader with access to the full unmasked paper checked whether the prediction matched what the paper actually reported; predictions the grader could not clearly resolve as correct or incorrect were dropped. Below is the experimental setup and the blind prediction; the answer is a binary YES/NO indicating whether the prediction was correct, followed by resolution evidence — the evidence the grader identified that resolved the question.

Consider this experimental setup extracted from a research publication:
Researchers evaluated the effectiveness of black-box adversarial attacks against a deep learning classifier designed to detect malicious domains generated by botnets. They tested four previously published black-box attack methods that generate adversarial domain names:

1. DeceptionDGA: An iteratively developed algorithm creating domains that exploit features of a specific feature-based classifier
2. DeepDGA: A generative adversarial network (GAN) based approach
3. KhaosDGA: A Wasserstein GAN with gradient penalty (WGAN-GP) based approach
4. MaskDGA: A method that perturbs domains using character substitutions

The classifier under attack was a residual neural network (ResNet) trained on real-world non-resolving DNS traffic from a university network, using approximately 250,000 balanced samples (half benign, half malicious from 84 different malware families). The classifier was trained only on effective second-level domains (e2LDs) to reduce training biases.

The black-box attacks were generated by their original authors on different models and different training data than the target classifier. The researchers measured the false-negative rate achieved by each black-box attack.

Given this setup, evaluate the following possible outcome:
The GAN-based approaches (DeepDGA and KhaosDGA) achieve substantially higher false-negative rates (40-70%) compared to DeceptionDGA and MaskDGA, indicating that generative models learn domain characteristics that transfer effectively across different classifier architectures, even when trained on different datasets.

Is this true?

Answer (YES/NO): NO